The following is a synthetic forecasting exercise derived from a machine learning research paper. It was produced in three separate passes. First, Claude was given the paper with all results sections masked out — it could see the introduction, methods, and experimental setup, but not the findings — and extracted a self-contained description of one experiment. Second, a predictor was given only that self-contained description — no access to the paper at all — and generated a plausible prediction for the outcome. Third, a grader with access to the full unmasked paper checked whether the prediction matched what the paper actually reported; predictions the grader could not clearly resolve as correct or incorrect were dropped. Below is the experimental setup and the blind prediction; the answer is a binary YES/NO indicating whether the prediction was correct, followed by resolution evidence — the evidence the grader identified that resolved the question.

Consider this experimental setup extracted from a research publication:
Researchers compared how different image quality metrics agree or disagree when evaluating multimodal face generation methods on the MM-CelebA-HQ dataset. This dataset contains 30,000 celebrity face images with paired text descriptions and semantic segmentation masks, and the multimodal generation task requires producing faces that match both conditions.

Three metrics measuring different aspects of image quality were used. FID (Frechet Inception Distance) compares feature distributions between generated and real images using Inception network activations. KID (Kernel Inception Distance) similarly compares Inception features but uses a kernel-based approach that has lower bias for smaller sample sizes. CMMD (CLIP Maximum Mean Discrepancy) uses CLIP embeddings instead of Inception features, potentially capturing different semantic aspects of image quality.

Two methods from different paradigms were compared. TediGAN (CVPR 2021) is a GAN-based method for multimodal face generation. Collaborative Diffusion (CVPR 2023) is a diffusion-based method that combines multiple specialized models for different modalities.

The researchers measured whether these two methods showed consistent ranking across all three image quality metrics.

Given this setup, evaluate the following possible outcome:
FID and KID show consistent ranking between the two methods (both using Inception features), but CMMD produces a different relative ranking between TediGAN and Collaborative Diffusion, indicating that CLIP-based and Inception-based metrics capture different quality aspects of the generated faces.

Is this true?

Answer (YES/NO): NO